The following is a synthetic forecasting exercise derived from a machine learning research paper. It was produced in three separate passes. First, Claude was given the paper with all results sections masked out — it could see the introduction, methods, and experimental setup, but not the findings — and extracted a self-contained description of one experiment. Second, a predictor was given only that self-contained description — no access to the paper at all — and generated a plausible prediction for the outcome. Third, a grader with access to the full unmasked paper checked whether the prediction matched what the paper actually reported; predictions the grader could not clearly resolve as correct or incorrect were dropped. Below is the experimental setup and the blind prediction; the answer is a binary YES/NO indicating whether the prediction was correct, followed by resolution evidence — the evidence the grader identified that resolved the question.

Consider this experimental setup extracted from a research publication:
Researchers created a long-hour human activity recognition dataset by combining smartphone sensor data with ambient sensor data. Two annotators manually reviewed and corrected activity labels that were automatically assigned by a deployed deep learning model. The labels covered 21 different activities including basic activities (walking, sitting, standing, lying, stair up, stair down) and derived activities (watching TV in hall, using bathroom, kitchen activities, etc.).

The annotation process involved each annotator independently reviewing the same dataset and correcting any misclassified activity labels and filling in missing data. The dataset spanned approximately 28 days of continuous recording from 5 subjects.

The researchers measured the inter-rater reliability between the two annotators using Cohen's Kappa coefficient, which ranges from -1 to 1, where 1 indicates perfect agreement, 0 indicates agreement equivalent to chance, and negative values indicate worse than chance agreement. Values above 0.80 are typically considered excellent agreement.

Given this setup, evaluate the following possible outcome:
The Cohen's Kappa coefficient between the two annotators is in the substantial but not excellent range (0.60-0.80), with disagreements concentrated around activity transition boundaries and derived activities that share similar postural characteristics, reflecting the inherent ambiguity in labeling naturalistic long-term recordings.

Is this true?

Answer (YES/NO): NO